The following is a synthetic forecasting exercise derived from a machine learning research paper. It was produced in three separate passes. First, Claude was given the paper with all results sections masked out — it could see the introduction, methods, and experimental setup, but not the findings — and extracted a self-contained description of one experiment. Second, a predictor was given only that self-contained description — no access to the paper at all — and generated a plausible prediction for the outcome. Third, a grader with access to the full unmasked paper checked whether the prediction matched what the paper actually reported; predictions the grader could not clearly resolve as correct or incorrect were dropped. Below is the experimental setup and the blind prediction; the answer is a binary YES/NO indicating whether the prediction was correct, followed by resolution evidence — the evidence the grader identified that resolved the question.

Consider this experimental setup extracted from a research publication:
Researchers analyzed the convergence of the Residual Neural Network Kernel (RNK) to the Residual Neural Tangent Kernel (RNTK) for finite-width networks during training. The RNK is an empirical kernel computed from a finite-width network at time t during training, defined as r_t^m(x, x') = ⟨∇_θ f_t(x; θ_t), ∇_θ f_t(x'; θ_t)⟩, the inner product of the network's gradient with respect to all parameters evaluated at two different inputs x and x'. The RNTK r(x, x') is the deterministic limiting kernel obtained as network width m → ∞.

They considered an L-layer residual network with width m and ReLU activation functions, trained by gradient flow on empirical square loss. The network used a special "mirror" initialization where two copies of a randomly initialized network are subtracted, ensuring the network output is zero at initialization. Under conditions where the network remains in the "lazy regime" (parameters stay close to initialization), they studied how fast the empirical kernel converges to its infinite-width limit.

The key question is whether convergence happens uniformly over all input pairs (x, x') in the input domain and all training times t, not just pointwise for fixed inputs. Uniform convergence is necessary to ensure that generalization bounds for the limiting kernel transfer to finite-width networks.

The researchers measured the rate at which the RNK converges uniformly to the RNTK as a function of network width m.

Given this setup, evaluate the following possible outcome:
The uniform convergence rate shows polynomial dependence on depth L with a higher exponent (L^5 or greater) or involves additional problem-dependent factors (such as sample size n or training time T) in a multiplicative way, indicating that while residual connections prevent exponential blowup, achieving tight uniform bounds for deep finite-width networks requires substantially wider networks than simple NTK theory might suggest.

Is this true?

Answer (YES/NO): NO